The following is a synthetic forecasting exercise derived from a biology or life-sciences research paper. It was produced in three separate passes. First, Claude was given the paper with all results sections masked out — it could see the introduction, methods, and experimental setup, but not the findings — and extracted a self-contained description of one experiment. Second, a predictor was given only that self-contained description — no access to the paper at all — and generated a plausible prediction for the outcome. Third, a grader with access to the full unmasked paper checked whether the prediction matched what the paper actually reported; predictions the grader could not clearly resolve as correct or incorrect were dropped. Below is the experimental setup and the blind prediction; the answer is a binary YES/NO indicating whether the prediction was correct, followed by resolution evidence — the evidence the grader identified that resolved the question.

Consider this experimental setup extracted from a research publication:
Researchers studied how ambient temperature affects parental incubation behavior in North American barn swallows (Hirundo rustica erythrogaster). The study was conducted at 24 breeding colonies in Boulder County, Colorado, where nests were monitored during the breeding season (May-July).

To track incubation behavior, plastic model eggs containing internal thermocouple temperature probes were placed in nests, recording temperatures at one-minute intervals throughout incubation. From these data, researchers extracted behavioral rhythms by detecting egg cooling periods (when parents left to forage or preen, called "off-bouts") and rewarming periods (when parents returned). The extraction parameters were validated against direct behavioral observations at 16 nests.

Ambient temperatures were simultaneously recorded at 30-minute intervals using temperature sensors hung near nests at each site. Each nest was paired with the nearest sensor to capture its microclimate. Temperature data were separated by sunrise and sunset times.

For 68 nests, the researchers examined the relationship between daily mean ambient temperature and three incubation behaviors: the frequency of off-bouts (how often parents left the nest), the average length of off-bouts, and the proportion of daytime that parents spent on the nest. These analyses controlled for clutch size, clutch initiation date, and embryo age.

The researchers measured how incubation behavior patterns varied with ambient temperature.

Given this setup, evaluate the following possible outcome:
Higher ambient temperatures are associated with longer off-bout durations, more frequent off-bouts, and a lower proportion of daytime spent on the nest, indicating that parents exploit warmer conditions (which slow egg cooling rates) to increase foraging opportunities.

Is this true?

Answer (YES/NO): NO